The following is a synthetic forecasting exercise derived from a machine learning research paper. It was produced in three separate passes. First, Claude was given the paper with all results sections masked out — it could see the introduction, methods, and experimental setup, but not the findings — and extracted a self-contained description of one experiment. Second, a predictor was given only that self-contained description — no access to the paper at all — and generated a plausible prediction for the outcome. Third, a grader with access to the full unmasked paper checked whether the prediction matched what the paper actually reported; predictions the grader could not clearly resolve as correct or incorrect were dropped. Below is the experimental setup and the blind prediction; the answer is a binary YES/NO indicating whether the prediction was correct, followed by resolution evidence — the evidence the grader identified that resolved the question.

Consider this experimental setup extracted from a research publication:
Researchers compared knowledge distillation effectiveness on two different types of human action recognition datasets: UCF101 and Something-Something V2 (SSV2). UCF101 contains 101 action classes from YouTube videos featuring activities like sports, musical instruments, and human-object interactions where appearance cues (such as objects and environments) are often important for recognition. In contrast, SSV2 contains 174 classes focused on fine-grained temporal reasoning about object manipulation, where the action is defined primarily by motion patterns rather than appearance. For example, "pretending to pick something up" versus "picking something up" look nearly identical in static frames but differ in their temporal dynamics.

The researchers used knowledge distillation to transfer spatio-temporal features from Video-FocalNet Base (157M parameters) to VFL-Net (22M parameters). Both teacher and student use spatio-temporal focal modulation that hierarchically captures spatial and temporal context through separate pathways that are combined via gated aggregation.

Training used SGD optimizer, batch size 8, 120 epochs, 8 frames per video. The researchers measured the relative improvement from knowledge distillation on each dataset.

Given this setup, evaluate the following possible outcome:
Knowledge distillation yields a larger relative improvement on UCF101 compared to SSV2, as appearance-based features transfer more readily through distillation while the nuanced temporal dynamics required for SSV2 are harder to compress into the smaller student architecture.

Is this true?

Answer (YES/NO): NO